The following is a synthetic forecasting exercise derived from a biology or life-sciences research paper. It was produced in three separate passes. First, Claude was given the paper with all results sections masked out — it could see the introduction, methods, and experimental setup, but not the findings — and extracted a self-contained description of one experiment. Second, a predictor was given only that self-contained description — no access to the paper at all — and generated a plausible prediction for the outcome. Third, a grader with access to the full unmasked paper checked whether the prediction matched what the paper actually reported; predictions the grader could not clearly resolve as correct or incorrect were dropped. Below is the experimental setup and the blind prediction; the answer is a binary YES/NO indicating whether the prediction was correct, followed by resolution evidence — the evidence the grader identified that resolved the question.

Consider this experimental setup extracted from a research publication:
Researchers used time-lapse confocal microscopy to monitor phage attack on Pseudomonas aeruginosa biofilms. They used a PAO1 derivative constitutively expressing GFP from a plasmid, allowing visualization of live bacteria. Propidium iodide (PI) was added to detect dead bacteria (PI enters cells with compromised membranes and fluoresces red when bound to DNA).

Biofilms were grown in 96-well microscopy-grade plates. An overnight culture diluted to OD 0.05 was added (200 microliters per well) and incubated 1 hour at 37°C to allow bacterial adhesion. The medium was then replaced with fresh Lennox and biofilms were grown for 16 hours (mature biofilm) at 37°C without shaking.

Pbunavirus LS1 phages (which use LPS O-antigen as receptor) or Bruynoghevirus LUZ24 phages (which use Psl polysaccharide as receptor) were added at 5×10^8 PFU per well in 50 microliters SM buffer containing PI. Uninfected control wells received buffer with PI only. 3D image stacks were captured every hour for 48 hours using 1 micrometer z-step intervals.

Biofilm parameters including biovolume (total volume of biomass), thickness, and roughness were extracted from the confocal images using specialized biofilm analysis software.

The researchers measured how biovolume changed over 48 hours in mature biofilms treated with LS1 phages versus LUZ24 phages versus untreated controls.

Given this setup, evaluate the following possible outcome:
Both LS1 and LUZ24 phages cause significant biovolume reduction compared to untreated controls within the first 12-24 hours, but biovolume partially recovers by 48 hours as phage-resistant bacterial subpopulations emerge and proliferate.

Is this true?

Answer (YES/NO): NO